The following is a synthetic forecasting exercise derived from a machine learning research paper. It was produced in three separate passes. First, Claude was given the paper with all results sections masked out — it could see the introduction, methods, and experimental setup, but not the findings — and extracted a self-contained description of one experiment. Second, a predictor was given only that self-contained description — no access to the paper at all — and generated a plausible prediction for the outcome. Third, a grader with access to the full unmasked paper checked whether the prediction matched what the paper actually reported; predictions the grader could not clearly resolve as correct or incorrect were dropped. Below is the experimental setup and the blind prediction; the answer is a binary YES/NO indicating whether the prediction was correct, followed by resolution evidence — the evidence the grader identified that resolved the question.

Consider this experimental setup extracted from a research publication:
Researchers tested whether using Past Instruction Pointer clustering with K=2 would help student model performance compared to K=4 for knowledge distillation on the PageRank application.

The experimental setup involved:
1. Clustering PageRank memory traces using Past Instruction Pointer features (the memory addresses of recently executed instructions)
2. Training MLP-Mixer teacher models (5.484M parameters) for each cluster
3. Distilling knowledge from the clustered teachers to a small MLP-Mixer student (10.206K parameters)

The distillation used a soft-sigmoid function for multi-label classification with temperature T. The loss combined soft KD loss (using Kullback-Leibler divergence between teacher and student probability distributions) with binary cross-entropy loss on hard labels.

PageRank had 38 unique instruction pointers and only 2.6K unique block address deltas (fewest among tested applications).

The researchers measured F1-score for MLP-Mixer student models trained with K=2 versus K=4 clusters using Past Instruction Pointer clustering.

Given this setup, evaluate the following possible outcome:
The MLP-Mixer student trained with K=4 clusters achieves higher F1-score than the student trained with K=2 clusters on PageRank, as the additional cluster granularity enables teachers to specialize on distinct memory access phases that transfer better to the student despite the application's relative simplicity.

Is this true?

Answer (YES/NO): NO